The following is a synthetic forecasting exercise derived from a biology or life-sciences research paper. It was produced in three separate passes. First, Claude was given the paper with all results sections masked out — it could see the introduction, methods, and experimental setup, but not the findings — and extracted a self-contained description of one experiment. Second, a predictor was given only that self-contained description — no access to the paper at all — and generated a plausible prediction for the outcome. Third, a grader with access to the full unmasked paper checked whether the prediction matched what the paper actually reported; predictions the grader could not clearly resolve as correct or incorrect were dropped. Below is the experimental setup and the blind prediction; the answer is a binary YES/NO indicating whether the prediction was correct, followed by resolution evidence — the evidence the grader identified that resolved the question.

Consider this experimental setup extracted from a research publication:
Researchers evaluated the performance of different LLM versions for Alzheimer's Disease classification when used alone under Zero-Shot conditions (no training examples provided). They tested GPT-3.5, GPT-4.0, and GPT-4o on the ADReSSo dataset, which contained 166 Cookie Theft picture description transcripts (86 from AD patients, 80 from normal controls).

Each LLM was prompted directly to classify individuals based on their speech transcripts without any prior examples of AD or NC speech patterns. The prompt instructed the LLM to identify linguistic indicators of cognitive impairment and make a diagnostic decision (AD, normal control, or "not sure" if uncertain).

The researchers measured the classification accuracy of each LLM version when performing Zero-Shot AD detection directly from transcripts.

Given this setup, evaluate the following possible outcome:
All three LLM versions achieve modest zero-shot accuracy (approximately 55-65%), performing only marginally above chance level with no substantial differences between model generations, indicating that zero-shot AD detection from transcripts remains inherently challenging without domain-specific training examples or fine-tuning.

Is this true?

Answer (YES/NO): NO